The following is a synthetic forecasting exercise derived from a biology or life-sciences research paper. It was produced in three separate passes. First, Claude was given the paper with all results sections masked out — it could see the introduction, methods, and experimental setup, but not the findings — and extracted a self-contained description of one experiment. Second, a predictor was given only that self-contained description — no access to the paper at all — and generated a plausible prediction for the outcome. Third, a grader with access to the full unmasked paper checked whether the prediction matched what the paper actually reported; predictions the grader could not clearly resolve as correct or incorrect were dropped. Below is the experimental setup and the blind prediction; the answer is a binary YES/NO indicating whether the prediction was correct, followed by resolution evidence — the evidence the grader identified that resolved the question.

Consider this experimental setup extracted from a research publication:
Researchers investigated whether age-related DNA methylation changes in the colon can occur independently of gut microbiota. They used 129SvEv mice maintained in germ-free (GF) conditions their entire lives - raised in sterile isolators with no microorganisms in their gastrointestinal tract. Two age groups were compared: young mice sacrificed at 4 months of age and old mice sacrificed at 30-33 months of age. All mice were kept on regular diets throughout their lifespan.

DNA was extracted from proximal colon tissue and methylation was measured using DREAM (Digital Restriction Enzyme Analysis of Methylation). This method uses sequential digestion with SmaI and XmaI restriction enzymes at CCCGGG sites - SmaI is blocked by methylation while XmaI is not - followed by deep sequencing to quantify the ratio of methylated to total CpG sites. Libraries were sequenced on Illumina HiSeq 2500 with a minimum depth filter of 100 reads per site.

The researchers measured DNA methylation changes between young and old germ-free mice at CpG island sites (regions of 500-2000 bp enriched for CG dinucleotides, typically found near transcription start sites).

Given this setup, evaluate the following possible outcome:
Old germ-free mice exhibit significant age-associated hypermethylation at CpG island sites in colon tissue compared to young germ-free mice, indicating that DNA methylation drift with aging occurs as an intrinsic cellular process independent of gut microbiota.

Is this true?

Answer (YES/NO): YES